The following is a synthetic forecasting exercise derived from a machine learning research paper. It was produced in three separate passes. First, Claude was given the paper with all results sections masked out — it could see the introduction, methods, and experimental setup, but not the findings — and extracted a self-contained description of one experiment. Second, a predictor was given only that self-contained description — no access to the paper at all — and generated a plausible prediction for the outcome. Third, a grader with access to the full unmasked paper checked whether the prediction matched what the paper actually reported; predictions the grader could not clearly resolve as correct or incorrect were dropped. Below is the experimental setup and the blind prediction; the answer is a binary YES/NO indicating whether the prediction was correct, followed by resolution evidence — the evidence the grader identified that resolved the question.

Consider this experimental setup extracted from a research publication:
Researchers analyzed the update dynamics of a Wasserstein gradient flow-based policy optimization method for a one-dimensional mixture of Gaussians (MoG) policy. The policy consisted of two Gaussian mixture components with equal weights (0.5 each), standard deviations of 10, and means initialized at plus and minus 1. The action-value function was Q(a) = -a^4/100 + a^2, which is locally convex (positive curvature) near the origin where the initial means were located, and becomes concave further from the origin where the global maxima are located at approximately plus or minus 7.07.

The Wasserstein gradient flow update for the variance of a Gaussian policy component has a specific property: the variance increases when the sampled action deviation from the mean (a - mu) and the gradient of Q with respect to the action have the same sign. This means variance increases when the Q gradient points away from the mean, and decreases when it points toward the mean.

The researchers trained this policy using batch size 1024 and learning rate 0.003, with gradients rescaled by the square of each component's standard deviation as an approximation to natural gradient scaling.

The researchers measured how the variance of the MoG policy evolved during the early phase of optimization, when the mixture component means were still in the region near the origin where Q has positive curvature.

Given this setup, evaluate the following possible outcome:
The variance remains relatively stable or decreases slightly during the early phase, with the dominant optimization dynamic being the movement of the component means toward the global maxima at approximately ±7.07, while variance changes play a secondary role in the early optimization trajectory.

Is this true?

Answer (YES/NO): NO